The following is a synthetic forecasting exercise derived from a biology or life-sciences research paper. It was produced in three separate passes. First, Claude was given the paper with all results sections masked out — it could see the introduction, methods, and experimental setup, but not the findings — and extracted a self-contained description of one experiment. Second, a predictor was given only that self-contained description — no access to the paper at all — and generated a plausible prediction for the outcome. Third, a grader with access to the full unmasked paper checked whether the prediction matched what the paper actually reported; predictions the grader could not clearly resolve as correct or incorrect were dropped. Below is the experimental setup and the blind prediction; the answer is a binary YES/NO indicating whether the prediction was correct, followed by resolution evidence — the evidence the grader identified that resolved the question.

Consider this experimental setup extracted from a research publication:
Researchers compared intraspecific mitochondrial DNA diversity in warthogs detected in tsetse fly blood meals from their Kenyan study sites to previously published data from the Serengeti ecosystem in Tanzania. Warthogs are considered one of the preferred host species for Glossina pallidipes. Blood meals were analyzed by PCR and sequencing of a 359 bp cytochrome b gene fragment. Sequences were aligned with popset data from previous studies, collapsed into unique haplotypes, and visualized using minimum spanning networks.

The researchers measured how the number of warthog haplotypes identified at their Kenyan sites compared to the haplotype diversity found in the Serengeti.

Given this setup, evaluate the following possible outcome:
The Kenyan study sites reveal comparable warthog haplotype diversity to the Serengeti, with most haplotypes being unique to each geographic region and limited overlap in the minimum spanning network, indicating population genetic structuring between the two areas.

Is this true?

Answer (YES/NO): NO